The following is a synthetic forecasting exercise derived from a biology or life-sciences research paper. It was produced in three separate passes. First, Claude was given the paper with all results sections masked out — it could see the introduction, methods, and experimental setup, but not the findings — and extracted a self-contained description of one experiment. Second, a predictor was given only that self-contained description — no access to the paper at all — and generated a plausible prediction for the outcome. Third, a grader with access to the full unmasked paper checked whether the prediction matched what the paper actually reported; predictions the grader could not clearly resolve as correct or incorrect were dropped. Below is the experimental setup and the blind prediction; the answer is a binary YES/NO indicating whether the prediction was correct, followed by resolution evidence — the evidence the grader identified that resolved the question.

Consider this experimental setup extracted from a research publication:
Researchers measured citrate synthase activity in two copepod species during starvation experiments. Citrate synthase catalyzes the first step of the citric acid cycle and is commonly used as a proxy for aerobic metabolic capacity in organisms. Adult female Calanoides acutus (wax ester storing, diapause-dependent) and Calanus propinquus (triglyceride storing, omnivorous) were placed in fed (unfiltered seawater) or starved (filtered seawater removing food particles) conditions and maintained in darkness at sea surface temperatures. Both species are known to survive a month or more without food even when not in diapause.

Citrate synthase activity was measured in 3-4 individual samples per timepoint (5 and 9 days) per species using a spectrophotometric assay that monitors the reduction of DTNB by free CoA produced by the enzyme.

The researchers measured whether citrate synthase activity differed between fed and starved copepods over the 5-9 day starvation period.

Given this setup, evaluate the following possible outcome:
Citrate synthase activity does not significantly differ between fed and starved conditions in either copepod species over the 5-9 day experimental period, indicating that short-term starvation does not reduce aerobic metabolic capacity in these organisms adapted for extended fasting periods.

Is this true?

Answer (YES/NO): NO